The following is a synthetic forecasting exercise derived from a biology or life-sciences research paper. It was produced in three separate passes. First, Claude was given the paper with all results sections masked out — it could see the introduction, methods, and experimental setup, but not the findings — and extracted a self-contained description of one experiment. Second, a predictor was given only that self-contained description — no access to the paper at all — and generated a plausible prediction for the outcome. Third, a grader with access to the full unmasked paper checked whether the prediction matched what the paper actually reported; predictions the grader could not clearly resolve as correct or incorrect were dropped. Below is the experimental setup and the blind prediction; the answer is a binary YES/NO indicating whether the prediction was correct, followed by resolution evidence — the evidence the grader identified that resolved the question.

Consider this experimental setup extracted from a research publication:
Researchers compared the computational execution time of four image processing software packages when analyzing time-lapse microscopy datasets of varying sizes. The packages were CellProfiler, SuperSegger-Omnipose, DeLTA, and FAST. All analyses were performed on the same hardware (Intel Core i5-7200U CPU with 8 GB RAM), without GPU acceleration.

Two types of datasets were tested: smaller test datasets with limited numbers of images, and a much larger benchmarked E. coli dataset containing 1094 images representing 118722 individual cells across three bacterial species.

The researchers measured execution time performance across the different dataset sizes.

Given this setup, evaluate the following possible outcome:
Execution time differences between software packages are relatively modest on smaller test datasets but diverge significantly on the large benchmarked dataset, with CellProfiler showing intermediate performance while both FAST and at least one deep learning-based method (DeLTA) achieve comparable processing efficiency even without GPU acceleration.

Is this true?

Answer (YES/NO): NO